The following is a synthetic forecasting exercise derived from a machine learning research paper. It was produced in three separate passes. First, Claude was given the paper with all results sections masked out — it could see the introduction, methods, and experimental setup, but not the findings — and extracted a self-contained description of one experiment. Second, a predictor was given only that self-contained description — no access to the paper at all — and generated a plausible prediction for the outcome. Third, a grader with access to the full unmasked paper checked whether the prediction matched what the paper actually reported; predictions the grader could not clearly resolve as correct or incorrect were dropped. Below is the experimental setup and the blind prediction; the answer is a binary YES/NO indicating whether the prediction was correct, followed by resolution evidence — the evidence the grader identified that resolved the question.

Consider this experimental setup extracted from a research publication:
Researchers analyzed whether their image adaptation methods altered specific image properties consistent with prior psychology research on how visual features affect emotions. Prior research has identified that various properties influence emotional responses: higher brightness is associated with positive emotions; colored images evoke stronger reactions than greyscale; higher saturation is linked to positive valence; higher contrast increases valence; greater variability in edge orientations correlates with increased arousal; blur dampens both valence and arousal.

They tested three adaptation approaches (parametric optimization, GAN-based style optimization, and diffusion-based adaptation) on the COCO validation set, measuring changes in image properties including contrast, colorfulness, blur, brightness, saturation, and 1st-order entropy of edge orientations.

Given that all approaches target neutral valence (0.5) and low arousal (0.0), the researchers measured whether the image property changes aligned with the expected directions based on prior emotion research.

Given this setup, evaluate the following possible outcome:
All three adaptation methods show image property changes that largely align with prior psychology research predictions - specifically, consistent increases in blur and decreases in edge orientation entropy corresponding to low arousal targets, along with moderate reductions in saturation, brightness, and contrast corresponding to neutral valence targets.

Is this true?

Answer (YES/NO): NO